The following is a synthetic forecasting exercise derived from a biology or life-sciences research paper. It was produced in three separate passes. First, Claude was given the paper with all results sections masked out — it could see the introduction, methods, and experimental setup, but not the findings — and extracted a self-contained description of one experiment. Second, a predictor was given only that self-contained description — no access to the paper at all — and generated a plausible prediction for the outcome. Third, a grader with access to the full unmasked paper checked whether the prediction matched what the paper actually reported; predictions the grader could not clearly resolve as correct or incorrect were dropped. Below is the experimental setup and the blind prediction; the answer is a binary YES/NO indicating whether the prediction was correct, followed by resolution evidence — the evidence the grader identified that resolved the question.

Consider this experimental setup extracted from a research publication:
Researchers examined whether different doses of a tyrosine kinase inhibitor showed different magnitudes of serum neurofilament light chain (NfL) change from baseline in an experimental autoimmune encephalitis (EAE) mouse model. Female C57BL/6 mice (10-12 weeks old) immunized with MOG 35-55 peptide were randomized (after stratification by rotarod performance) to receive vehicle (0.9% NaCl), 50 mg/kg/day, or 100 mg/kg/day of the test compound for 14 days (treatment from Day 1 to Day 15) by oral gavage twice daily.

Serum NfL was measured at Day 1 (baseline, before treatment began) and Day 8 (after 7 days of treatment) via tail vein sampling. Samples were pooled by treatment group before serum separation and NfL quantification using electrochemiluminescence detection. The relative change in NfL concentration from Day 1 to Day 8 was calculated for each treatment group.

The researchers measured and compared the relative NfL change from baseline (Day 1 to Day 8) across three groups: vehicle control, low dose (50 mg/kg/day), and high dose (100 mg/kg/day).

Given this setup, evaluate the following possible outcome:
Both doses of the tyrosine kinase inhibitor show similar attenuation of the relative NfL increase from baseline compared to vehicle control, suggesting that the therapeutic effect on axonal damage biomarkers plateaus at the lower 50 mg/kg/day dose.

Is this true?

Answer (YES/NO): NO